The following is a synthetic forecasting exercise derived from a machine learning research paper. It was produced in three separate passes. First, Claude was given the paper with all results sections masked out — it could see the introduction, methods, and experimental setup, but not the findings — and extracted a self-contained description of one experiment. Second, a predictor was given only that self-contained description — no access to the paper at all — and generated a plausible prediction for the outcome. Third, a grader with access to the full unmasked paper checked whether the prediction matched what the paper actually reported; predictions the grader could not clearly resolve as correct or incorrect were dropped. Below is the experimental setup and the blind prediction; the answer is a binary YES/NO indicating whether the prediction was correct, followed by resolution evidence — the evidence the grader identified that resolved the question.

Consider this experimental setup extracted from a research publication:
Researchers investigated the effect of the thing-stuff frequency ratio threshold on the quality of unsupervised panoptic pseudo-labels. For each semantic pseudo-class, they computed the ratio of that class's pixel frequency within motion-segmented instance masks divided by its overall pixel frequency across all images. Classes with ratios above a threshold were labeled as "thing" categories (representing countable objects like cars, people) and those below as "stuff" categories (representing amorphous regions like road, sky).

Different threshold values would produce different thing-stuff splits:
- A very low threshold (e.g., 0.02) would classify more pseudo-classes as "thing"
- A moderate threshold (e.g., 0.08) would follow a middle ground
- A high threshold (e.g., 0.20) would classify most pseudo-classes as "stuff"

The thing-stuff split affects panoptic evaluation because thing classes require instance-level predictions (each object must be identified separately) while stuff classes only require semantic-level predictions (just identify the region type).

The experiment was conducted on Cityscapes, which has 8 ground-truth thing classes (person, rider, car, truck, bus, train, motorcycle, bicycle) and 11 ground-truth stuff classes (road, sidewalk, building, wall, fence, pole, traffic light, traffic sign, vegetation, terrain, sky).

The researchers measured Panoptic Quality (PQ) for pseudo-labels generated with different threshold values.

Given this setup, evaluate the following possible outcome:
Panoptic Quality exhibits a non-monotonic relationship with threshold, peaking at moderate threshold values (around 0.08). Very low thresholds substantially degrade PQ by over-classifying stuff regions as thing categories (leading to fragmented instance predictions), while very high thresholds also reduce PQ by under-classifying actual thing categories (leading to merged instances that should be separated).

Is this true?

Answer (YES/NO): NO